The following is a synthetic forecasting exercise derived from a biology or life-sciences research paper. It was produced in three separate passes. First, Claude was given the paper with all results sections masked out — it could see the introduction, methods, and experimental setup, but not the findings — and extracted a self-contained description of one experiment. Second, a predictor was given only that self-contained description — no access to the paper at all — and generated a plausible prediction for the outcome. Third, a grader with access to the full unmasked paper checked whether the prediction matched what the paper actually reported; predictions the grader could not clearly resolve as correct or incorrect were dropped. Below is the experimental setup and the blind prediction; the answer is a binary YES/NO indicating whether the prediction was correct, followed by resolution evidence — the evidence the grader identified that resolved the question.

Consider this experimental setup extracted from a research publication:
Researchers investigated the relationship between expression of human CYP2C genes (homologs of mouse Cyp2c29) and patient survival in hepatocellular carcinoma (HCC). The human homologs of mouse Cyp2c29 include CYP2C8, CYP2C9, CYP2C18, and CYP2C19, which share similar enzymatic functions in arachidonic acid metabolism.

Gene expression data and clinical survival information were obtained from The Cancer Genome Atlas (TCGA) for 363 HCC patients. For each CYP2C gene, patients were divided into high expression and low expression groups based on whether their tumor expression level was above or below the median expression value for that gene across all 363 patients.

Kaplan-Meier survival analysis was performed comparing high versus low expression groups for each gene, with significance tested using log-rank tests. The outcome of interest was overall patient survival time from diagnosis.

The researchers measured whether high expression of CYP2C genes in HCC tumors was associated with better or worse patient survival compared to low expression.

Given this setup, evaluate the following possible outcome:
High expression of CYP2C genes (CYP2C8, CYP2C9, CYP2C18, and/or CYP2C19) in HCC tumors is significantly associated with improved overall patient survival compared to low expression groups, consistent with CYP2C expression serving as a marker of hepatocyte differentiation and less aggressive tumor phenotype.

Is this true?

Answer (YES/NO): YES